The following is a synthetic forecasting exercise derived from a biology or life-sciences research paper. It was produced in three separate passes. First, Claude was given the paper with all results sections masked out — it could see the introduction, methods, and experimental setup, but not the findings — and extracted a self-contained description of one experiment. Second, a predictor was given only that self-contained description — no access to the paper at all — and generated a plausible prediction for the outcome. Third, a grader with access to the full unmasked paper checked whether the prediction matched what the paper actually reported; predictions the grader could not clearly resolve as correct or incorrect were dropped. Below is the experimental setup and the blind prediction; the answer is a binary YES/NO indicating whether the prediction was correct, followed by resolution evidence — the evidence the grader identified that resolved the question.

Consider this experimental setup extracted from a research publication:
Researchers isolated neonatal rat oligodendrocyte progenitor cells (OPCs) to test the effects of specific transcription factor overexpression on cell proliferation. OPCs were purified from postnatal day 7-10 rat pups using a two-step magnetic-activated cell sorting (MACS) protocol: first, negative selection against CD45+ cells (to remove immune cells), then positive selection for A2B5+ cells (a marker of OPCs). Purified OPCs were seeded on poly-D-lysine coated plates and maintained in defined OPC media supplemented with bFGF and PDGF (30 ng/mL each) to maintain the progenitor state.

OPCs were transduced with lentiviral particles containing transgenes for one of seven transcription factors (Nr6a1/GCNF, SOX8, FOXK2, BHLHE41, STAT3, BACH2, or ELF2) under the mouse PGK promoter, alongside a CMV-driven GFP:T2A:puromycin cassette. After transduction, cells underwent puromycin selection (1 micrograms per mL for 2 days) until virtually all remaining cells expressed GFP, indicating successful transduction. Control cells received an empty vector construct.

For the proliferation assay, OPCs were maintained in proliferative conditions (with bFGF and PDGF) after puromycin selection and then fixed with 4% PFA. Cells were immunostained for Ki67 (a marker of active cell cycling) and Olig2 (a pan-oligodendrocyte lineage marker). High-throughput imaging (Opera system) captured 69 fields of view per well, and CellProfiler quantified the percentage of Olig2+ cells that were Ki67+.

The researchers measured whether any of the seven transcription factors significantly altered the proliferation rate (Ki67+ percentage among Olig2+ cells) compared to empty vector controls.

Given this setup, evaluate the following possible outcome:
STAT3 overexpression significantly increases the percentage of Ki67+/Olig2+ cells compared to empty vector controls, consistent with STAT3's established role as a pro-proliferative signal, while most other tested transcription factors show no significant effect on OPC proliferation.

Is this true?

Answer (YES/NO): NO